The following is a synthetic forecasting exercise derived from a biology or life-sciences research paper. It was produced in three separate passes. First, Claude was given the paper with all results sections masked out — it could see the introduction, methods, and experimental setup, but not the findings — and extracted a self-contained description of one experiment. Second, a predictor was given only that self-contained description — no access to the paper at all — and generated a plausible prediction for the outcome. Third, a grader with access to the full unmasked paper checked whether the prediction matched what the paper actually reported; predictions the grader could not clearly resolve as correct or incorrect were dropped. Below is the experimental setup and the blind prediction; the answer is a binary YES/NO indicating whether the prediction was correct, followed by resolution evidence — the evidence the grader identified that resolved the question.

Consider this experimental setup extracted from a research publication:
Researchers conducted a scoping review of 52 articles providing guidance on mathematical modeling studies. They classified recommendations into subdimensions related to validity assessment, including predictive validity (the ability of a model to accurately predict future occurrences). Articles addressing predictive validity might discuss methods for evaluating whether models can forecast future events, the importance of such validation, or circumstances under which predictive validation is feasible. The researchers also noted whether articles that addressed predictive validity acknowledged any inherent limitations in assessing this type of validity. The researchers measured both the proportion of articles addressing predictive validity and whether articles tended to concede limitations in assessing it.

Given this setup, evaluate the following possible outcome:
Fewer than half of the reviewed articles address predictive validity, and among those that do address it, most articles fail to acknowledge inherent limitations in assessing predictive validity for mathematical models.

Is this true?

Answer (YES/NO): NO